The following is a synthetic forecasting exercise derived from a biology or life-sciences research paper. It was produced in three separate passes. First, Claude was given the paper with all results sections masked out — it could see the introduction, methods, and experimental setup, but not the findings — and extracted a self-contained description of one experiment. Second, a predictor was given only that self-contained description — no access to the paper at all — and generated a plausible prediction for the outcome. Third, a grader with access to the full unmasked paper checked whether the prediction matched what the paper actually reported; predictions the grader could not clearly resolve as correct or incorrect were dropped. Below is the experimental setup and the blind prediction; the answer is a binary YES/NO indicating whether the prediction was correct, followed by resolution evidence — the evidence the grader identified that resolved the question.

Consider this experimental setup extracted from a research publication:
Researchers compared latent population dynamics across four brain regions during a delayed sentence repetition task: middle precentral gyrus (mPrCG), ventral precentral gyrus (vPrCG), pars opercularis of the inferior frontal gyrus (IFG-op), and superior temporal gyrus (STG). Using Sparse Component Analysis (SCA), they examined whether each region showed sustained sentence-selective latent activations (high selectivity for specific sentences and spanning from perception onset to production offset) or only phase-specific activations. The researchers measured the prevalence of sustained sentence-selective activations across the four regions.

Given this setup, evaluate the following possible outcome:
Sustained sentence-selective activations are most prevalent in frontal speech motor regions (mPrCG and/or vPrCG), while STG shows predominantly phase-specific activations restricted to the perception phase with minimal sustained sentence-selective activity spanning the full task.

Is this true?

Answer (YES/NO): NO